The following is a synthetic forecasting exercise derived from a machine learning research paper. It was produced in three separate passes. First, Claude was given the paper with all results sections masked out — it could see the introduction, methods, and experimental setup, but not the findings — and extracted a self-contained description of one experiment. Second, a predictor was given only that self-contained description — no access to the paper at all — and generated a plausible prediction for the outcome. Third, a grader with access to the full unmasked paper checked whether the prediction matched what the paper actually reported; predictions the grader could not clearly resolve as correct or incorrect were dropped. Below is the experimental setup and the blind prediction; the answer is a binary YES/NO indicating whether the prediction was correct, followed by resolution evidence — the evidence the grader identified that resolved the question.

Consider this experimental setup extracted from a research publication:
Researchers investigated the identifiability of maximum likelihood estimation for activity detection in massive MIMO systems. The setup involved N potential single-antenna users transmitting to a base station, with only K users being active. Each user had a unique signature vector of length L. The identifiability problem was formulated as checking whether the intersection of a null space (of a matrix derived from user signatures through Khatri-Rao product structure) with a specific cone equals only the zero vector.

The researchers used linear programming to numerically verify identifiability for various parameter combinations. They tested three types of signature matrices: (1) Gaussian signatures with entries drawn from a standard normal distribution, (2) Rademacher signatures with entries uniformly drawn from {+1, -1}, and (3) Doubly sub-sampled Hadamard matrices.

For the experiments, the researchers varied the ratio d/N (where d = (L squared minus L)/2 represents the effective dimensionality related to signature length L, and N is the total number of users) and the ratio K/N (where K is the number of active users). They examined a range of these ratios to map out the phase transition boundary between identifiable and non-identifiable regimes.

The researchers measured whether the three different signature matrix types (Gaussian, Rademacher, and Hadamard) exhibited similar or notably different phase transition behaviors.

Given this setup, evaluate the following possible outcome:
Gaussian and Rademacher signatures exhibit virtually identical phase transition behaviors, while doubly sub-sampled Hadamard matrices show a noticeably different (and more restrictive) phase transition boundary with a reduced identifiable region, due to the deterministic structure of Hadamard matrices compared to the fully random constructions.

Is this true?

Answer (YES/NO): YES